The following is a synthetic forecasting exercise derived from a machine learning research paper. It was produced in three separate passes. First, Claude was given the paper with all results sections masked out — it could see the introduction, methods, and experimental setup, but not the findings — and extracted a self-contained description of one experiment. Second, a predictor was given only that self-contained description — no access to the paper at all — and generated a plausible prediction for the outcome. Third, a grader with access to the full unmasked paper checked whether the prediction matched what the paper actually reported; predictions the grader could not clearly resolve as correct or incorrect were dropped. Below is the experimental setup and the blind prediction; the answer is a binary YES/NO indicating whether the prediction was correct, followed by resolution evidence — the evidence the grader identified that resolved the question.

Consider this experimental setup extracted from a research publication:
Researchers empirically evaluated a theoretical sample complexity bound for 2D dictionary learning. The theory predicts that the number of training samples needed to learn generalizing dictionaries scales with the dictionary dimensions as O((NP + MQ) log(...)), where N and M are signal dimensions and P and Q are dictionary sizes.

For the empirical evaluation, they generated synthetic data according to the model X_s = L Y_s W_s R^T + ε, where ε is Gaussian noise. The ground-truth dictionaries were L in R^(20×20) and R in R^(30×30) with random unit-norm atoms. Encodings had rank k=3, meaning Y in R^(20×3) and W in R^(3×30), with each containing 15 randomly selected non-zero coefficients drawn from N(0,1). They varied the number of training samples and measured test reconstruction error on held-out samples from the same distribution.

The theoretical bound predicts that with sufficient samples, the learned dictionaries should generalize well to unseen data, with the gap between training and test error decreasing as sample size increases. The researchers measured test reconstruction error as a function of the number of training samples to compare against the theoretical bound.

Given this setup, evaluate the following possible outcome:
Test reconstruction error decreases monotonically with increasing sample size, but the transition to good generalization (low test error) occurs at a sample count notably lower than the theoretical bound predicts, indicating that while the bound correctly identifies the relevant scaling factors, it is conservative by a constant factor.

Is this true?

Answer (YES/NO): NO